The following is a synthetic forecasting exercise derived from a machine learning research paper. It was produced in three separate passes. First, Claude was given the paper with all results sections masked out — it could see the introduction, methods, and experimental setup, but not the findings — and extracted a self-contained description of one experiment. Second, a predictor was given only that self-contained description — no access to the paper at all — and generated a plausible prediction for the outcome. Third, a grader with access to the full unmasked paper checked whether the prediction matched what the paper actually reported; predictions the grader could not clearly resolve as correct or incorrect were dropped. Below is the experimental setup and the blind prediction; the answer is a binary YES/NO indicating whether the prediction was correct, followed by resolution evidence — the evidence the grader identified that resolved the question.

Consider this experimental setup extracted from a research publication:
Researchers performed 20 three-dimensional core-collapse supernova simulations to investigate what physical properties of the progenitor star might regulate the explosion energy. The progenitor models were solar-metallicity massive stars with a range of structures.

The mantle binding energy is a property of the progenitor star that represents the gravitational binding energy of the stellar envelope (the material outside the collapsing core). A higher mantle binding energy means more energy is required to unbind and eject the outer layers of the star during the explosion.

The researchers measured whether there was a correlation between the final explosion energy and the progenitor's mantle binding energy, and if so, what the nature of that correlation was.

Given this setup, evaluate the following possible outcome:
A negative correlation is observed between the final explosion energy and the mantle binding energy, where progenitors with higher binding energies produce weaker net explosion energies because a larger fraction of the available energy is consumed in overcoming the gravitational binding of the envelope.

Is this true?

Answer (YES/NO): NO